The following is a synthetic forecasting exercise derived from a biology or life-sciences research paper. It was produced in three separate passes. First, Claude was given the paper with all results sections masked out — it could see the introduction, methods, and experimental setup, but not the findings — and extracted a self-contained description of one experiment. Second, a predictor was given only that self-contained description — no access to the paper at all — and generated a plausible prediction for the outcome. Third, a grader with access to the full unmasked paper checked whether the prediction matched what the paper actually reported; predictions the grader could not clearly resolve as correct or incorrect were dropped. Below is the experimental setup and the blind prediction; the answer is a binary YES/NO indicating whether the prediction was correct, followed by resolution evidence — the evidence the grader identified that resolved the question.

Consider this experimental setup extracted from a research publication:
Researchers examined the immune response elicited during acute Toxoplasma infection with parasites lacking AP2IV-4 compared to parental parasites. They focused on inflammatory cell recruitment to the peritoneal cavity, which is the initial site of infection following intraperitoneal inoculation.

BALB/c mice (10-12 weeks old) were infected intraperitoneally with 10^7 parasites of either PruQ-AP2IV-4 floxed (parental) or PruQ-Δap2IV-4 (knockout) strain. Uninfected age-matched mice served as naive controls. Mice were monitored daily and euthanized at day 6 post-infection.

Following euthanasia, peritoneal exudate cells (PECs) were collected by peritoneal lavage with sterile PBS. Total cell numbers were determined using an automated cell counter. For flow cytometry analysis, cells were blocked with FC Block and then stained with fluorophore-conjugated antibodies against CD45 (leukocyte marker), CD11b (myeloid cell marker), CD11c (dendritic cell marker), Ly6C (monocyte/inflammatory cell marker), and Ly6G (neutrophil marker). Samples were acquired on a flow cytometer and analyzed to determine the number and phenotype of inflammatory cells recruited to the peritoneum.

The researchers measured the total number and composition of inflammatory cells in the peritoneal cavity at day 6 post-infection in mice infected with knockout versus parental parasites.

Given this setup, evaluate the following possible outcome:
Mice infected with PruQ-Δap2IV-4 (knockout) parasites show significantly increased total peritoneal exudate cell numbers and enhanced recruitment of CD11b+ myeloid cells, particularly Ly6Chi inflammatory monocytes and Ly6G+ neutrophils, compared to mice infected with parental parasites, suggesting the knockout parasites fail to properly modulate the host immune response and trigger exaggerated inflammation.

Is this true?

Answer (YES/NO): NO